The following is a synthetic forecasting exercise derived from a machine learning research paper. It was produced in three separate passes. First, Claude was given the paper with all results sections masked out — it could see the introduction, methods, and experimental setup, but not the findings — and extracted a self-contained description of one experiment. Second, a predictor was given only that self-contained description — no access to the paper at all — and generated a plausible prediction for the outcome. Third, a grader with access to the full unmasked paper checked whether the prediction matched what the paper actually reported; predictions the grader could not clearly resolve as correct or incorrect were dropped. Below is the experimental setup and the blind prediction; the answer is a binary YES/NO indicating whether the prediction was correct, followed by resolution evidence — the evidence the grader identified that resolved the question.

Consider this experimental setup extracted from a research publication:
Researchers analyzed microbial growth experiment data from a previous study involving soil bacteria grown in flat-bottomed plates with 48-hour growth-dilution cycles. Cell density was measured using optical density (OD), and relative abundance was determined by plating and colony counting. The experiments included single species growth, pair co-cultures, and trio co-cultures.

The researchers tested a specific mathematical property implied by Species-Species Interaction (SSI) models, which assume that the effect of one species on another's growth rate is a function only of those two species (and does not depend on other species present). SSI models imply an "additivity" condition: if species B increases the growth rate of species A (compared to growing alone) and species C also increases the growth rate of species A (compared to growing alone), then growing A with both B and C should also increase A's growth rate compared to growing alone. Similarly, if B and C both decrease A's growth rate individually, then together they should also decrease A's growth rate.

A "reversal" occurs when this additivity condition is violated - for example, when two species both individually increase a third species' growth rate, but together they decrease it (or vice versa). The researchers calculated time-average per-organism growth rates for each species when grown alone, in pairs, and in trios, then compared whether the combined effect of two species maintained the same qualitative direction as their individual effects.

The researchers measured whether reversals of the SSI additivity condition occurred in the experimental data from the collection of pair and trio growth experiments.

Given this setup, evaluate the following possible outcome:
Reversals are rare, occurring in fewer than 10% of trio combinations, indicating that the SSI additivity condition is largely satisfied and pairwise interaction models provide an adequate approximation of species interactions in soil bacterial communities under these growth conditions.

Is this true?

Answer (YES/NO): NO